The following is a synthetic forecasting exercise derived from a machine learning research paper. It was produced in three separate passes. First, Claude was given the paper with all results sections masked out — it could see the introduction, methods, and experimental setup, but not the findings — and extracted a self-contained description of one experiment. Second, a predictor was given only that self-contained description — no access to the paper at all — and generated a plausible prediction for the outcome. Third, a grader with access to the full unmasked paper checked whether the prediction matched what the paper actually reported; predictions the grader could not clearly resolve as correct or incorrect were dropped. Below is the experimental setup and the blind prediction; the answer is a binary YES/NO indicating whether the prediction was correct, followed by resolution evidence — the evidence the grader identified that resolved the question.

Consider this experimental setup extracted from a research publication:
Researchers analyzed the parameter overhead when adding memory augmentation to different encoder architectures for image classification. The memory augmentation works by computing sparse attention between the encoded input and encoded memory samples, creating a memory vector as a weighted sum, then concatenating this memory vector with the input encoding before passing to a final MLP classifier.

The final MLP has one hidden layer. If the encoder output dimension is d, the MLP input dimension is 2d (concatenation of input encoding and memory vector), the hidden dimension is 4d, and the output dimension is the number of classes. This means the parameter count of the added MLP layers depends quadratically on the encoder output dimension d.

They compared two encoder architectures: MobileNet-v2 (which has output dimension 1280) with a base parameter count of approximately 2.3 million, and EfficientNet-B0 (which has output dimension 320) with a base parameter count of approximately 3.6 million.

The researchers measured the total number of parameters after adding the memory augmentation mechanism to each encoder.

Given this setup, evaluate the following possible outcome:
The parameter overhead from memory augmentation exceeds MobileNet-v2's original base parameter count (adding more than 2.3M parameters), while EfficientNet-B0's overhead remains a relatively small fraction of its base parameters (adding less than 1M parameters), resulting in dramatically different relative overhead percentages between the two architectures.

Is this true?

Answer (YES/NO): YES